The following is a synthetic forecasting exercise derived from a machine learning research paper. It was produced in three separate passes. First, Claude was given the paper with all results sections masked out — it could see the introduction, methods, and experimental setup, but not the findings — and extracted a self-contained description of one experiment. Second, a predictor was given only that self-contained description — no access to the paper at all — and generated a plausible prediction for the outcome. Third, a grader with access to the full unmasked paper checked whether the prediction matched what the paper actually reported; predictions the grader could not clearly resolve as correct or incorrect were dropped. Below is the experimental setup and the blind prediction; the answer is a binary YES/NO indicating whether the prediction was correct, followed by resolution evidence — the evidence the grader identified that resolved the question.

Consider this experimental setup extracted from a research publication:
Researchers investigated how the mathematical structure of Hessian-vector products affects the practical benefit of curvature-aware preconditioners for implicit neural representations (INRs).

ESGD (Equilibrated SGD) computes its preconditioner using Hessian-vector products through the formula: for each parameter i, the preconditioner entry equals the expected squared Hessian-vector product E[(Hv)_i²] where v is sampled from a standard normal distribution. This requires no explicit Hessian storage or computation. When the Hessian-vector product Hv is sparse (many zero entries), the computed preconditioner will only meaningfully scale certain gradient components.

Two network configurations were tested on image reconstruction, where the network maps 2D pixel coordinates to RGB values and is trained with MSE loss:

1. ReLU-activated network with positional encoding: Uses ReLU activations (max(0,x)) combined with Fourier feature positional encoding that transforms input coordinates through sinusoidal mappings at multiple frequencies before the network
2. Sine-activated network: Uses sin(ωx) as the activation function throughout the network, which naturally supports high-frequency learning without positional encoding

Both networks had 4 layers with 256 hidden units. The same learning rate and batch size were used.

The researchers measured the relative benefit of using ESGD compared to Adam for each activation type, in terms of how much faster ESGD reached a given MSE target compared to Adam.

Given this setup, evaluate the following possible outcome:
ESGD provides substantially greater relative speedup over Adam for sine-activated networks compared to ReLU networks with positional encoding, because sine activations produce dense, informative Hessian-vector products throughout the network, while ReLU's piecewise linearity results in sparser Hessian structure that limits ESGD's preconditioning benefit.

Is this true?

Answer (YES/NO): YES